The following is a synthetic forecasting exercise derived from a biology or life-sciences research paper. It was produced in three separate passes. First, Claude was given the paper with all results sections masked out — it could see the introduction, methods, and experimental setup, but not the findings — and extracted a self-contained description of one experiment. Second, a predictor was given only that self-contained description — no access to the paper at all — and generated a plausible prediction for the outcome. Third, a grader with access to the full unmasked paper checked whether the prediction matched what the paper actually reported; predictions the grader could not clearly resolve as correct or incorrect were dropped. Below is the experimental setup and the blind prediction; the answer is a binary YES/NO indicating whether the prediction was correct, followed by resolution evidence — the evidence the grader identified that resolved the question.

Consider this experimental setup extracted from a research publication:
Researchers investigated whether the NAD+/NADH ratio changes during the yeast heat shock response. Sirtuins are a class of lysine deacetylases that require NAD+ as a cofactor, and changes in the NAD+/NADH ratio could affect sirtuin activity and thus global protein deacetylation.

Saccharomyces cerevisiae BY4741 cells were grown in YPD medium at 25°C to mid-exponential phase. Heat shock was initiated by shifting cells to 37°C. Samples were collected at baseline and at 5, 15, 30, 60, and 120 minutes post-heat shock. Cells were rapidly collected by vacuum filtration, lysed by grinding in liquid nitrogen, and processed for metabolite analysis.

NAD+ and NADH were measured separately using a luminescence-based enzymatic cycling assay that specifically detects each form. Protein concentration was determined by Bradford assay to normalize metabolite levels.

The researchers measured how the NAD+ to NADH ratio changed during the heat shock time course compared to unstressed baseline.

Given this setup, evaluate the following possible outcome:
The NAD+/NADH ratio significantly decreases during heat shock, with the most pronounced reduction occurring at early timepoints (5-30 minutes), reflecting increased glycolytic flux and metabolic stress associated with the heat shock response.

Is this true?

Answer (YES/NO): NO